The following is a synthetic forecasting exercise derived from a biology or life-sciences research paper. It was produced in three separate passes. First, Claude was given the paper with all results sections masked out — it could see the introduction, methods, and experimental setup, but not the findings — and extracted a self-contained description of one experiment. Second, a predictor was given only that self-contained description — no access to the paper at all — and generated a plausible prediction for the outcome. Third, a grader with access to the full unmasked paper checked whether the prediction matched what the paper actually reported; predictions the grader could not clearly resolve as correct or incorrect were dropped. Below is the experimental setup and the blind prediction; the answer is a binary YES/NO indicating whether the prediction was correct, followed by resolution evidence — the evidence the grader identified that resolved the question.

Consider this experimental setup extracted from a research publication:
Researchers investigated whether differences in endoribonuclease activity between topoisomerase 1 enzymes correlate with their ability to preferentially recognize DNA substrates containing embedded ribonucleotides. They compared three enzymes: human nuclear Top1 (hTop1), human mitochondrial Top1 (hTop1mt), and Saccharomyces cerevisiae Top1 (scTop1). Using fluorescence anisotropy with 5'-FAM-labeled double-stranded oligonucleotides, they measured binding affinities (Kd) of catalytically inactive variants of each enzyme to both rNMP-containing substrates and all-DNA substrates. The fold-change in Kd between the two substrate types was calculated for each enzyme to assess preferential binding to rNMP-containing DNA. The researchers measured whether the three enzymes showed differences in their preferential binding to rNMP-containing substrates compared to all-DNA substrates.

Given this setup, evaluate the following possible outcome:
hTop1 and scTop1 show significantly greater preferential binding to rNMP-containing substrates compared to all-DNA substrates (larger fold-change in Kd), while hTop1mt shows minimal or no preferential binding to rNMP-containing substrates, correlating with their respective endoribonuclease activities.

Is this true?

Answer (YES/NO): YES